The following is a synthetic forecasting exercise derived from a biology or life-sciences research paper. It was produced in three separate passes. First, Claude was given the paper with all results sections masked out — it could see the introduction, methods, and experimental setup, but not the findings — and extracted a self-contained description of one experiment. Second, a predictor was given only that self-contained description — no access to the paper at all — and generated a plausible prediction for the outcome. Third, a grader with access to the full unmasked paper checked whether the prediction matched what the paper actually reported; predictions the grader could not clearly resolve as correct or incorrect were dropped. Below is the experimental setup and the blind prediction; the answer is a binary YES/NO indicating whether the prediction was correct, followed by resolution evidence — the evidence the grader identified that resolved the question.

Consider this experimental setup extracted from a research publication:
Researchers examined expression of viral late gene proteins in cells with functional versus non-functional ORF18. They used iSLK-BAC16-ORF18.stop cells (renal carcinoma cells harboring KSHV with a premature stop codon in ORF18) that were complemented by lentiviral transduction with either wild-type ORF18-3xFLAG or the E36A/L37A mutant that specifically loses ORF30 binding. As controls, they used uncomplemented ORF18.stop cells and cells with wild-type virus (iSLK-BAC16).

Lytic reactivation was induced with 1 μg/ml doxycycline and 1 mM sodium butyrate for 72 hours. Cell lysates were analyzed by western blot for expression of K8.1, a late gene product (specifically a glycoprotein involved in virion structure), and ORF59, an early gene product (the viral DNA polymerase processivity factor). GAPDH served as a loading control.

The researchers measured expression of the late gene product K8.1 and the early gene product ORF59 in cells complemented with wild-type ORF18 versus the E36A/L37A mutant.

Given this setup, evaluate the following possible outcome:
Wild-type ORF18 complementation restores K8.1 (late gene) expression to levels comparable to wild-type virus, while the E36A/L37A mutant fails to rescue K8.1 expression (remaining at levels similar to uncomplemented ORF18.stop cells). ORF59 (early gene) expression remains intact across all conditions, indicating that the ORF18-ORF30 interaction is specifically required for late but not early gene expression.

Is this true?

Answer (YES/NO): YES